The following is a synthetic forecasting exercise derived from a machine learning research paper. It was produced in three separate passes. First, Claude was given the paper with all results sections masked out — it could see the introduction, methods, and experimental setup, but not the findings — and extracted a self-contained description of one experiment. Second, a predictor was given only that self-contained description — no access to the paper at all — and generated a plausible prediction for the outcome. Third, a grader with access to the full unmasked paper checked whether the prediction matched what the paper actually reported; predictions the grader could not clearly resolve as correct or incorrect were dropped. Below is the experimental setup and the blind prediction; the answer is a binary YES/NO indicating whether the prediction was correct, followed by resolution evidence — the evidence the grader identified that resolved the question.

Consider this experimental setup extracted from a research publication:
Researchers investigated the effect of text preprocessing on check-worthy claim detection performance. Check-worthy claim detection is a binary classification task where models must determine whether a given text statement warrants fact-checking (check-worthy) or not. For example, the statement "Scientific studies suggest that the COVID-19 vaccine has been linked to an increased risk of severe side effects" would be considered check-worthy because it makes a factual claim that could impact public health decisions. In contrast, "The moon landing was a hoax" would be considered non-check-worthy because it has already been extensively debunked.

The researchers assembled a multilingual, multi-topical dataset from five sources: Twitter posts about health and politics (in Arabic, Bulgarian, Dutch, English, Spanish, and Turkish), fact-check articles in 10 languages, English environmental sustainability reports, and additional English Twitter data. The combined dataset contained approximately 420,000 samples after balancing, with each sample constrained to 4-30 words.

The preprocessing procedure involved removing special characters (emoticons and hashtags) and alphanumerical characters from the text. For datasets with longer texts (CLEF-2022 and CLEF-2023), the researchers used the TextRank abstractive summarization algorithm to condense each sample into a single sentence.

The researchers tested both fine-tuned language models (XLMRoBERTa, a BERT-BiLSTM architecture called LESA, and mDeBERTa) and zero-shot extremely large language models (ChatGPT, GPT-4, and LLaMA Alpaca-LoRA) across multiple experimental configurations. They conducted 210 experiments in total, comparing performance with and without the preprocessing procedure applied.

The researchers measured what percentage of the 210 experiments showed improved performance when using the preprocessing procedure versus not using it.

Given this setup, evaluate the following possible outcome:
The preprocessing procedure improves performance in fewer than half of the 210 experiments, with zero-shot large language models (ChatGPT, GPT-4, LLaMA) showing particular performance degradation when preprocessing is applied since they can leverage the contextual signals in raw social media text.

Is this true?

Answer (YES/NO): NO